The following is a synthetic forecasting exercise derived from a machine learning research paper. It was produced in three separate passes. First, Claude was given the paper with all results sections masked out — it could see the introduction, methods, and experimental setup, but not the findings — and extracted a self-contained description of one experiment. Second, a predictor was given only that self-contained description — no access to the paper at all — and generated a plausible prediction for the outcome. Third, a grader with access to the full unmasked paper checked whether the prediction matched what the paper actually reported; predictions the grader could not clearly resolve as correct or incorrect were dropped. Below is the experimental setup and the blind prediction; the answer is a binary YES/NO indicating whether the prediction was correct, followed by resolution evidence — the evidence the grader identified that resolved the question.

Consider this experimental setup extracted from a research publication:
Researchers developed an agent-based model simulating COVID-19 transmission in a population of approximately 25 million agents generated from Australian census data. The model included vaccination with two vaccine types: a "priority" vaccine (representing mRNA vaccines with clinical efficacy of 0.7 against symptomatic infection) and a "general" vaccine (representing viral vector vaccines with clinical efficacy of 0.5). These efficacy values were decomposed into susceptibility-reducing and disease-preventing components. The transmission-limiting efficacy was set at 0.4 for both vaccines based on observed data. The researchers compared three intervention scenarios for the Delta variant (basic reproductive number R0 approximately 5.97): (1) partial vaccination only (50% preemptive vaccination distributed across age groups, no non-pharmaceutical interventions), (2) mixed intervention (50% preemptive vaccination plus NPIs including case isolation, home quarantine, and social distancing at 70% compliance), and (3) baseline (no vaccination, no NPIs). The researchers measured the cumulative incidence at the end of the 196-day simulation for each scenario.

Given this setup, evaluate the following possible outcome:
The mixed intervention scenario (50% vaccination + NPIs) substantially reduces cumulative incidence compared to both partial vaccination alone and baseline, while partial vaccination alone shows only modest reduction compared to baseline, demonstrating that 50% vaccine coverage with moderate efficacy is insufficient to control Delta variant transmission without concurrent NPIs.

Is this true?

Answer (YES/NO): YES